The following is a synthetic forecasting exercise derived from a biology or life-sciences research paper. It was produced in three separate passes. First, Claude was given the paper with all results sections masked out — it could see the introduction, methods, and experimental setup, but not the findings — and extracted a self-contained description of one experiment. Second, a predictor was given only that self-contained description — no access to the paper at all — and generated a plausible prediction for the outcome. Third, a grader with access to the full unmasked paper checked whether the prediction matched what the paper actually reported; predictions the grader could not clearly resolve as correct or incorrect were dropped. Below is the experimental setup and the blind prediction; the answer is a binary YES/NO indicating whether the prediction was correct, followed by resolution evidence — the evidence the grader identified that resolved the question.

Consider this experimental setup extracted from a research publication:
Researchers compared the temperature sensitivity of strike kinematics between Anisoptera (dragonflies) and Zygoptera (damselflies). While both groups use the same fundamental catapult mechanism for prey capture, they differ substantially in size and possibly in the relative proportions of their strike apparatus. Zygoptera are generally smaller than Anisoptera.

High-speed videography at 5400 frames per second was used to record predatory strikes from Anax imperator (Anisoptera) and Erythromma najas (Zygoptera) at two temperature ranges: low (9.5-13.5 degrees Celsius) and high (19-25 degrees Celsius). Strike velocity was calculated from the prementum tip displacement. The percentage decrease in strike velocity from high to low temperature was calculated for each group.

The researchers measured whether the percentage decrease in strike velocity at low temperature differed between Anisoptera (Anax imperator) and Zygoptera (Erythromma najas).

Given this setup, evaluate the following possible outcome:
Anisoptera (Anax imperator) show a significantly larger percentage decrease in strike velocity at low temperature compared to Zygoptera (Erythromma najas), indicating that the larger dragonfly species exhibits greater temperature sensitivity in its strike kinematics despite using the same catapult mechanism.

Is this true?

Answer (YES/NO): NO